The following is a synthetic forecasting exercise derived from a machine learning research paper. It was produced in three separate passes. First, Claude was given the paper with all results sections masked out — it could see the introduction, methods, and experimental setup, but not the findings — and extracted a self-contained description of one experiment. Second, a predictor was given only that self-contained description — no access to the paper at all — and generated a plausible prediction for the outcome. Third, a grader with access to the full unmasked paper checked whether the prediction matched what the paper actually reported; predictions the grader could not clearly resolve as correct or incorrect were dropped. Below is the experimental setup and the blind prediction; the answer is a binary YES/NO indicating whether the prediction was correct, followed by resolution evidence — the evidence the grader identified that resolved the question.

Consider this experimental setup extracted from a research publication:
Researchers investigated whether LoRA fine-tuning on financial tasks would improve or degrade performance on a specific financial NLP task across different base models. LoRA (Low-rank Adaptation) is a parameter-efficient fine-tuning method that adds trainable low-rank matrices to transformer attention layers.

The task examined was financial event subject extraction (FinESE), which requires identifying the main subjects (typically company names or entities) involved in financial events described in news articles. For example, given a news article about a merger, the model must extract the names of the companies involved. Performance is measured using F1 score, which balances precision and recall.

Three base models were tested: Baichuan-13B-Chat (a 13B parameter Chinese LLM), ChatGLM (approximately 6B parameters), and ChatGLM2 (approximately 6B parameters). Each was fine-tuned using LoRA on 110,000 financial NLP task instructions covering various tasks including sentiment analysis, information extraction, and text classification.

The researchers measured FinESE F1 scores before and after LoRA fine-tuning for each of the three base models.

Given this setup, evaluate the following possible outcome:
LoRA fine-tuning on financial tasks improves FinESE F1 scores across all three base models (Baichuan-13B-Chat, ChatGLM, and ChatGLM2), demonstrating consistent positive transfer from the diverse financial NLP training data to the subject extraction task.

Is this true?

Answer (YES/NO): NO